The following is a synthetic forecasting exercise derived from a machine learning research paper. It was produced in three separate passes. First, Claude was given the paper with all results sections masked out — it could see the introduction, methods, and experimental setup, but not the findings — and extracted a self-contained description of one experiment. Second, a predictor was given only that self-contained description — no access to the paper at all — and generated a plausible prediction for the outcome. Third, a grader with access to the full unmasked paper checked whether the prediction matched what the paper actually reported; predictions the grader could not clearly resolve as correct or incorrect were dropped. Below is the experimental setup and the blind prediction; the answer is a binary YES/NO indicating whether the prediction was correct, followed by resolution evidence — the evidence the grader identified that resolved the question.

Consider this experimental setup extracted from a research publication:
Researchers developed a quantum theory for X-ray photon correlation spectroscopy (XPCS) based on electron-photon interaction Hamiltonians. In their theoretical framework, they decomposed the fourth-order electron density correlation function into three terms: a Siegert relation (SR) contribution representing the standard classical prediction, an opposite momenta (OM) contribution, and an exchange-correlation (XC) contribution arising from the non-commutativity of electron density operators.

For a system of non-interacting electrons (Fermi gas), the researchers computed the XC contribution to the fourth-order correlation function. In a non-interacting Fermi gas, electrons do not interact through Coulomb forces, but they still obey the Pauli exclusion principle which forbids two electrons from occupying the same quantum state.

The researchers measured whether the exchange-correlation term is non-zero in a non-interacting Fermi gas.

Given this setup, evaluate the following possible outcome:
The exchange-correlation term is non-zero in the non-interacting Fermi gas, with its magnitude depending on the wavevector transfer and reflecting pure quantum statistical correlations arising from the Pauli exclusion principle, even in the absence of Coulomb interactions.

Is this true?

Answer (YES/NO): YES